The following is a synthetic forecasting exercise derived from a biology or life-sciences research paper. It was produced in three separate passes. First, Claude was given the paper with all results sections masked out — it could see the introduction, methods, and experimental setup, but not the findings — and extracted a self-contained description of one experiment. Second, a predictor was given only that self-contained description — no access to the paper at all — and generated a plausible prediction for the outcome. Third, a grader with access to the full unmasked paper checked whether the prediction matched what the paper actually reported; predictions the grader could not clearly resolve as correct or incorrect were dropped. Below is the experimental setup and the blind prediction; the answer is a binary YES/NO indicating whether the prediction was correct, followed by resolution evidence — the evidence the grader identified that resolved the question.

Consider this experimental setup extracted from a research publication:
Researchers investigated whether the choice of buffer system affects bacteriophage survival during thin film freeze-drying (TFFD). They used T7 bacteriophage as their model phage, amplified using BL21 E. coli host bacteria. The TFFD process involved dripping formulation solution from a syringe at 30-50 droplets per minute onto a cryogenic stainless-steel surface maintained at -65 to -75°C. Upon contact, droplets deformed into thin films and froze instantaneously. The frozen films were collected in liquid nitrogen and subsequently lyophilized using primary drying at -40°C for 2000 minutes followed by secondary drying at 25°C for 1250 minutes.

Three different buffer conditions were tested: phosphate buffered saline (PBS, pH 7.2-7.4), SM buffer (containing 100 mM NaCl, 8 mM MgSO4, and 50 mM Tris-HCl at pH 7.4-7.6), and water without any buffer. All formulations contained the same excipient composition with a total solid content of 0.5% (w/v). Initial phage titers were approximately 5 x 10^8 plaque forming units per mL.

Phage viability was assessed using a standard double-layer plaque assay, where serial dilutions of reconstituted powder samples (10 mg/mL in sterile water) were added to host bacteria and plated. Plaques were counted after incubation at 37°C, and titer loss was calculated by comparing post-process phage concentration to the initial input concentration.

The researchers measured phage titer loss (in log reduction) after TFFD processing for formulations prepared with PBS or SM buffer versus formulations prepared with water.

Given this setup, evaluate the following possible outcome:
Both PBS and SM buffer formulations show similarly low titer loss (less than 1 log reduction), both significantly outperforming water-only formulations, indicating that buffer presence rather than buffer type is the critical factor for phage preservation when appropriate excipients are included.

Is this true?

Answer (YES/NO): NO